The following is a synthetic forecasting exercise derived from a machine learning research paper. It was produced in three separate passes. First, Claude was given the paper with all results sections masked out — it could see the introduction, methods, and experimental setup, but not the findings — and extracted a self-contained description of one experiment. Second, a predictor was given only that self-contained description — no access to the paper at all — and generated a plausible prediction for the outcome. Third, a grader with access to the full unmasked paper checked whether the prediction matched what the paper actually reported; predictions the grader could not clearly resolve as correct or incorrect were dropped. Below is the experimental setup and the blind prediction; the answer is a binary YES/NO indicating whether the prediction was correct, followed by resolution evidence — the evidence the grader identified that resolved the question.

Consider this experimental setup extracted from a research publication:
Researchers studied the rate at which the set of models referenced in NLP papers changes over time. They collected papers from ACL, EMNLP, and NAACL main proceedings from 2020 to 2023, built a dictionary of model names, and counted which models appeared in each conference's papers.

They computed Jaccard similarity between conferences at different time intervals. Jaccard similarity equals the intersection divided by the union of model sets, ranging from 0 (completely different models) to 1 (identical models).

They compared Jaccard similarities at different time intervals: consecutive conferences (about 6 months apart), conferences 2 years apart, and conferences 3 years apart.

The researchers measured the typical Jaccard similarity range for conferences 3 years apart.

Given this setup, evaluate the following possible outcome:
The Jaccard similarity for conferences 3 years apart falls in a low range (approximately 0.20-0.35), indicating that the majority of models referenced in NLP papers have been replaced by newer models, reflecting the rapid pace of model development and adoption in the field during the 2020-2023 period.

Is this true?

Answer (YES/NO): YES